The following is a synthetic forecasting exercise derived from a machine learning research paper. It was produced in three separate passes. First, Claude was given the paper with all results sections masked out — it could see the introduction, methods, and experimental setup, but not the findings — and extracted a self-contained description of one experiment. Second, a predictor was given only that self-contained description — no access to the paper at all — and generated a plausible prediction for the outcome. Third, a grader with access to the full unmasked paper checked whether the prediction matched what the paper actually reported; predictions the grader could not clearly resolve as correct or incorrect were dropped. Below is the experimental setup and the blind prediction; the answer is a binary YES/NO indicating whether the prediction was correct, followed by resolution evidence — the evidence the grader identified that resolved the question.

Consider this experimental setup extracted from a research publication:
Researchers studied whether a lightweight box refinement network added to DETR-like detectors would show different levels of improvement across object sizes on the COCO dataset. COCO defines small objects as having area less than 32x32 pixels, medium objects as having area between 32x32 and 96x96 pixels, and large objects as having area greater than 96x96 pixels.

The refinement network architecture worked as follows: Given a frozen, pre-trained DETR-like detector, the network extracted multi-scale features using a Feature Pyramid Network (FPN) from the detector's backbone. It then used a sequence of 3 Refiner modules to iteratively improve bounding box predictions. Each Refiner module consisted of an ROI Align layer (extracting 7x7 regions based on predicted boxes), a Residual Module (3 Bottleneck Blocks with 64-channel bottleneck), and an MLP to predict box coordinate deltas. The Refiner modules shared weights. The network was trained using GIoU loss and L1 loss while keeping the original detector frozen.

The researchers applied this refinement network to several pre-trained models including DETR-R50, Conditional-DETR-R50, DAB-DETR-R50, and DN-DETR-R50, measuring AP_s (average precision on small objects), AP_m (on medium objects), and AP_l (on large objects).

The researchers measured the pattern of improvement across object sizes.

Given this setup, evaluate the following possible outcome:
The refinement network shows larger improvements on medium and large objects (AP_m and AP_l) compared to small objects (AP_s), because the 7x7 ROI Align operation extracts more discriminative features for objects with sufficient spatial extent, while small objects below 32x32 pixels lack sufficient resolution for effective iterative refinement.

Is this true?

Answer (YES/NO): NO